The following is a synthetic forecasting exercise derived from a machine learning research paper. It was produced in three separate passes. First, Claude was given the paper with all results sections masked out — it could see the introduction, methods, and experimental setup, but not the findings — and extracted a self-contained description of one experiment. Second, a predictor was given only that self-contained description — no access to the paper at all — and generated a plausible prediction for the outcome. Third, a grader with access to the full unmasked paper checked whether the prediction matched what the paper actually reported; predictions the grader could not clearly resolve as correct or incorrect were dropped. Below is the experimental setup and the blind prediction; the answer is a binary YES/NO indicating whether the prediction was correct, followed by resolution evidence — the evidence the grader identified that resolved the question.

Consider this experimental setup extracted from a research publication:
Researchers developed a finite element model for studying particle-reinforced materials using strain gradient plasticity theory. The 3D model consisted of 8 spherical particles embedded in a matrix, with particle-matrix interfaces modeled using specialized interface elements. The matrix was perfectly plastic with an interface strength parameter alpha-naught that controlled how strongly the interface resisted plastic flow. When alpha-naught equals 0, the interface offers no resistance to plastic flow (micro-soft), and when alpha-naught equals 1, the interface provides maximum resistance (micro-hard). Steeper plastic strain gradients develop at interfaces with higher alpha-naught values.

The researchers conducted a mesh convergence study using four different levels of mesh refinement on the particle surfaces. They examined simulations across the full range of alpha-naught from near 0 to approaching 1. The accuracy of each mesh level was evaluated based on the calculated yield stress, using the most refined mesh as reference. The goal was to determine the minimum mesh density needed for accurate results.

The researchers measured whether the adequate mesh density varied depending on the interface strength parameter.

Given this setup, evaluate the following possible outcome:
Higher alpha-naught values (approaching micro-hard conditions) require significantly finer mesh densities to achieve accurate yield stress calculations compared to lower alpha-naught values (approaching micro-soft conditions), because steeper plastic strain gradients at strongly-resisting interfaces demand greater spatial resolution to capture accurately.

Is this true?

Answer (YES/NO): YES